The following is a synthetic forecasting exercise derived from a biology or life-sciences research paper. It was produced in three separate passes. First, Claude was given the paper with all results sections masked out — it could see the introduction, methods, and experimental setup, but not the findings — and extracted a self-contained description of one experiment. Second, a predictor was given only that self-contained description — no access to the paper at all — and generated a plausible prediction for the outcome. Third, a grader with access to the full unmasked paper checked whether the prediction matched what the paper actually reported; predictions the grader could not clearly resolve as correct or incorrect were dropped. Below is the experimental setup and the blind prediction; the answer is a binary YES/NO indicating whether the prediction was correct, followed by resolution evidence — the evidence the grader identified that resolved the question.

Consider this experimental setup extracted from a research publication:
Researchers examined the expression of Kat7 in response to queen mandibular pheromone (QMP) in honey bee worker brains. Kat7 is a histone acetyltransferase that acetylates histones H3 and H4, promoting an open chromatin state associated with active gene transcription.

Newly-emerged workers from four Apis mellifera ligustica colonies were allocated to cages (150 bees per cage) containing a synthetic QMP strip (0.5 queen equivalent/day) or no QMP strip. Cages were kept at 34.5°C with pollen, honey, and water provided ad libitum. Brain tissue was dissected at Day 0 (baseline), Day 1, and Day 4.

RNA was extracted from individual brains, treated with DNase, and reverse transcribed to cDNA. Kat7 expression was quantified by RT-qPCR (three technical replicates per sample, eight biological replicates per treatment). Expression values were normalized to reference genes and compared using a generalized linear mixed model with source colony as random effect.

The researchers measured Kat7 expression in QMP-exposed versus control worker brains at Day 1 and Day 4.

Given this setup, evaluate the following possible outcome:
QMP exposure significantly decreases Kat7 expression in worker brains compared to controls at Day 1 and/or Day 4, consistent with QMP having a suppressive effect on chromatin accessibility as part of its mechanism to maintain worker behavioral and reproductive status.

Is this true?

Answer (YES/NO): NO